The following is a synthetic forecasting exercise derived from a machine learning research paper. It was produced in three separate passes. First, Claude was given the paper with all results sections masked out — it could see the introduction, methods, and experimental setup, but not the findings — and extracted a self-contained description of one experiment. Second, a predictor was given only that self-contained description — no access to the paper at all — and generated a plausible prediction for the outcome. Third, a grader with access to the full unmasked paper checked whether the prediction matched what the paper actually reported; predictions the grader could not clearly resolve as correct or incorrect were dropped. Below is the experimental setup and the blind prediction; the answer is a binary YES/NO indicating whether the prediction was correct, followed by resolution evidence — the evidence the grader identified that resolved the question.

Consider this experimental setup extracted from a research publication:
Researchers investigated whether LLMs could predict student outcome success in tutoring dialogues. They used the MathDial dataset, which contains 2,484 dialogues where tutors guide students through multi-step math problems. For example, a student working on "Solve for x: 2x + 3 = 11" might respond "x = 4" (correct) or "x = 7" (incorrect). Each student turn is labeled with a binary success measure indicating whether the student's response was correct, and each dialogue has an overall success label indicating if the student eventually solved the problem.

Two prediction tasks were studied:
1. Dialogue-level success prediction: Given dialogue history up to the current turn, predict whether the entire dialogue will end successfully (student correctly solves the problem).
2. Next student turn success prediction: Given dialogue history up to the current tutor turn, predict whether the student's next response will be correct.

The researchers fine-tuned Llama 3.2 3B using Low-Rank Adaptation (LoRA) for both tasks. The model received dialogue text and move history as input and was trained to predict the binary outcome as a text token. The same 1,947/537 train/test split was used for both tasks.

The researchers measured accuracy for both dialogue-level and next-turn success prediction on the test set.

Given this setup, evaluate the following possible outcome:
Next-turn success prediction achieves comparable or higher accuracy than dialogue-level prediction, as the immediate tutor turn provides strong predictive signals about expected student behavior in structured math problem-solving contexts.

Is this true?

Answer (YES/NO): NO